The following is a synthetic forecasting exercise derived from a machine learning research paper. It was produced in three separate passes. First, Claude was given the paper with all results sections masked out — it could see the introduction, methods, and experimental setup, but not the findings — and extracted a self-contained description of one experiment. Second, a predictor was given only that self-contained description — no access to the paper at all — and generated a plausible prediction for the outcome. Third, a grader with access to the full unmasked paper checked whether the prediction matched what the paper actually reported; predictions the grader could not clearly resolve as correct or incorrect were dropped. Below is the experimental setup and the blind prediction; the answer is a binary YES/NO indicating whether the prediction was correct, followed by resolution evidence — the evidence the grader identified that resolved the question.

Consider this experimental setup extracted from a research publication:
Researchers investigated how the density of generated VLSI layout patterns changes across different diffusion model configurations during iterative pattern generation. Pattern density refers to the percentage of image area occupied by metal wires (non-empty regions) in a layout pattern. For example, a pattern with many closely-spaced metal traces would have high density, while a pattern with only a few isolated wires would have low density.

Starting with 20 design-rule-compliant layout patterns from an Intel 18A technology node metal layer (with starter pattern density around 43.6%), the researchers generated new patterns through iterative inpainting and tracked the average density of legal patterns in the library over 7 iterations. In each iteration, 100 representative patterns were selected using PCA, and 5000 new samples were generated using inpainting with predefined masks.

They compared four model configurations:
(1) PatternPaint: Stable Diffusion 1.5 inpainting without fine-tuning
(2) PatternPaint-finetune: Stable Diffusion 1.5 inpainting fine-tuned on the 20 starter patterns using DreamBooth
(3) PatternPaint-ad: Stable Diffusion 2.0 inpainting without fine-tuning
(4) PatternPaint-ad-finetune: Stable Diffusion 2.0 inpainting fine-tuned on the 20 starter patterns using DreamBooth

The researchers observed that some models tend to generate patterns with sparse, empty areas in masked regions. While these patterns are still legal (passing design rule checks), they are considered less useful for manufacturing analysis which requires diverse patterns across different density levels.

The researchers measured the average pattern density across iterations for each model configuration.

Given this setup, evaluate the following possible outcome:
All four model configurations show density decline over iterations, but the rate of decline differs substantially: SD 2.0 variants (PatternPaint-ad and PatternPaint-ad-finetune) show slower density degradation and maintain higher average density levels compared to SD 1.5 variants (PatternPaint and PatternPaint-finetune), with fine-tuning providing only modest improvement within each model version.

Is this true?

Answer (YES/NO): NO